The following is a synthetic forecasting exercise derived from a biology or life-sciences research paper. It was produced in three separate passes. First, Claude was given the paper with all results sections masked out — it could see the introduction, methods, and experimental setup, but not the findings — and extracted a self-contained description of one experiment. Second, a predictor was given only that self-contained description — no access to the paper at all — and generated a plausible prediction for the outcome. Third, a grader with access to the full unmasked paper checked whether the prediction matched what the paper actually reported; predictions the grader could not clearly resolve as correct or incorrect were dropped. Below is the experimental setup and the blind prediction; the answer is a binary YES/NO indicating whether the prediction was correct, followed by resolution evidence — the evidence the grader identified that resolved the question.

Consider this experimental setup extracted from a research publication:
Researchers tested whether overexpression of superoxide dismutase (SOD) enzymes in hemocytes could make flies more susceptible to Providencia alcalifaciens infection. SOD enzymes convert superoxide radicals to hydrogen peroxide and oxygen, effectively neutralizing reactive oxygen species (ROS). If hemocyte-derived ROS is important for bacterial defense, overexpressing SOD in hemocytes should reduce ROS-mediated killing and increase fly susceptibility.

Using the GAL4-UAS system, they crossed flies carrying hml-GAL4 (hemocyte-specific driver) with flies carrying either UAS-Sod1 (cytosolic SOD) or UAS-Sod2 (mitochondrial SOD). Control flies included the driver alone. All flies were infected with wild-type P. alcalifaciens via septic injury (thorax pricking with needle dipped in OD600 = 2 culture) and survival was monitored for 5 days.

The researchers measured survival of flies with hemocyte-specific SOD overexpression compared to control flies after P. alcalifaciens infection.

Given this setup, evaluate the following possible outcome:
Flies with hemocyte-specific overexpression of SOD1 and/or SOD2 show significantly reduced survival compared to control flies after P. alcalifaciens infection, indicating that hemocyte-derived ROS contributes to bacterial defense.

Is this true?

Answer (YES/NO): NO